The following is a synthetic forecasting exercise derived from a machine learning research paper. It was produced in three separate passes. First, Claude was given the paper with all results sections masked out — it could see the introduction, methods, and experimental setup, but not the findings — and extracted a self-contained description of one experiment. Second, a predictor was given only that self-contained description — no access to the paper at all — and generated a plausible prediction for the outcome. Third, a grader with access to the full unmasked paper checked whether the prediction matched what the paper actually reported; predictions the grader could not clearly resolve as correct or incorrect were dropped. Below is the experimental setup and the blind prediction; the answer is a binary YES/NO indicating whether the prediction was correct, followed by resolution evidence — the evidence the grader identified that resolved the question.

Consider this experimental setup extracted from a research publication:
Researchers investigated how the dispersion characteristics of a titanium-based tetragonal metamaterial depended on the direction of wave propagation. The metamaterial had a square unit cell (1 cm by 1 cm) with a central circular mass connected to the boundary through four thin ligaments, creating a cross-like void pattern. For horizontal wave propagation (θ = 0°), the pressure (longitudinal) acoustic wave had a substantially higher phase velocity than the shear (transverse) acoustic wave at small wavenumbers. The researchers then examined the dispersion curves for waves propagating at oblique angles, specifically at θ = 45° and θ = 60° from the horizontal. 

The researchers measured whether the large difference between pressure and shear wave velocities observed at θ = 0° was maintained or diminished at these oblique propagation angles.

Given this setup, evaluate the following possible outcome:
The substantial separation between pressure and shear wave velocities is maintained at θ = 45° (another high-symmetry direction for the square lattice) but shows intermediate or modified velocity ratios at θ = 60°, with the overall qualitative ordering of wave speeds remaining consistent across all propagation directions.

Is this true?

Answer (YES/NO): NO